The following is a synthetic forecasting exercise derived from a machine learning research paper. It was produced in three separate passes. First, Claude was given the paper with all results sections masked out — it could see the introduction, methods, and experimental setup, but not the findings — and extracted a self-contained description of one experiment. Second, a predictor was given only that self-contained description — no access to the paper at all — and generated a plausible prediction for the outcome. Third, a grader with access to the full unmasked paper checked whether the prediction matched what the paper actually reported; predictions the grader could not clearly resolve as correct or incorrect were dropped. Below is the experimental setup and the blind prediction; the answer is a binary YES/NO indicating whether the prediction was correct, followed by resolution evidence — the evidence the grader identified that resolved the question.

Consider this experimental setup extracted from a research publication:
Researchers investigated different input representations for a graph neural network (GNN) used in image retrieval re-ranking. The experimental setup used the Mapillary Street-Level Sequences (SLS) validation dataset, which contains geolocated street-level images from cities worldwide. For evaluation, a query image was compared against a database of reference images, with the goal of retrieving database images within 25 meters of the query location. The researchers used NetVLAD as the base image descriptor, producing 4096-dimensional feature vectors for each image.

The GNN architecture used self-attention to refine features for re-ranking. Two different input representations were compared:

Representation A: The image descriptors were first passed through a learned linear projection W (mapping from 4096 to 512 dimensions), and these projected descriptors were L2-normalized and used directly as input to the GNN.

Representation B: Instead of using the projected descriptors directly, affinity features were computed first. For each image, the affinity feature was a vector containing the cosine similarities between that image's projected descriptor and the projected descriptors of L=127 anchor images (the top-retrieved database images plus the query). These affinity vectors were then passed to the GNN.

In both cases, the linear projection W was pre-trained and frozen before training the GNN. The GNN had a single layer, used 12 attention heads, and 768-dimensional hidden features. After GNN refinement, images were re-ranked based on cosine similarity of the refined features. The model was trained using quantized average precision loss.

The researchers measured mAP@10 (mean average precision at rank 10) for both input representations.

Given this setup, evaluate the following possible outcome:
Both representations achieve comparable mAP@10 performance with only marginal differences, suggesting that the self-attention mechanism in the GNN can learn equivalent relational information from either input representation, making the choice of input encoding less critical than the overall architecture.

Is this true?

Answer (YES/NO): NO